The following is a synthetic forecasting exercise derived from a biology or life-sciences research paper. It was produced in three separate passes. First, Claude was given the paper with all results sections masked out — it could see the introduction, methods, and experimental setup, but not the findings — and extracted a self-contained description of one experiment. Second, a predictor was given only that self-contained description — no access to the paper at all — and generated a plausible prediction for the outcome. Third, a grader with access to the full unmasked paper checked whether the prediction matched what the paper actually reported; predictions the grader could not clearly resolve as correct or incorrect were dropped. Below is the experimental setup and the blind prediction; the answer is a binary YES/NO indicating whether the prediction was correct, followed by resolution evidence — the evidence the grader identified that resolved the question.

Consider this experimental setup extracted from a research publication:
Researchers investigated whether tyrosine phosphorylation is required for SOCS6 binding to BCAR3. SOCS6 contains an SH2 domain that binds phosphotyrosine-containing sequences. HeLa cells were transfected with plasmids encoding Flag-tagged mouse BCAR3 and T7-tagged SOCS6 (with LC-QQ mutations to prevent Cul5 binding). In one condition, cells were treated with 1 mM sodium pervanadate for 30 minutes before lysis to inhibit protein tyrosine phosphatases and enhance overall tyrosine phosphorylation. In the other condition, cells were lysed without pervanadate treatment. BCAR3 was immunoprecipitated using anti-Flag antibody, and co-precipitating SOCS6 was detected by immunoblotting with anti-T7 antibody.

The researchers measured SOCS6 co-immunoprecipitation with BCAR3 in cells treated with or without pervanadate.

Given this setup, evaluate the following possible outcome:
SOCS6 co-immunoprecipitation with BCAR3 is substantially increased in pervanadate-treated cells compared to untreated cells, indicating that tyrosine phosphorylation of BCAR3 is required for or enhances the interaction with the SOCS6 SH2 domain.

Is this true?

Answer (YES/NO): YES